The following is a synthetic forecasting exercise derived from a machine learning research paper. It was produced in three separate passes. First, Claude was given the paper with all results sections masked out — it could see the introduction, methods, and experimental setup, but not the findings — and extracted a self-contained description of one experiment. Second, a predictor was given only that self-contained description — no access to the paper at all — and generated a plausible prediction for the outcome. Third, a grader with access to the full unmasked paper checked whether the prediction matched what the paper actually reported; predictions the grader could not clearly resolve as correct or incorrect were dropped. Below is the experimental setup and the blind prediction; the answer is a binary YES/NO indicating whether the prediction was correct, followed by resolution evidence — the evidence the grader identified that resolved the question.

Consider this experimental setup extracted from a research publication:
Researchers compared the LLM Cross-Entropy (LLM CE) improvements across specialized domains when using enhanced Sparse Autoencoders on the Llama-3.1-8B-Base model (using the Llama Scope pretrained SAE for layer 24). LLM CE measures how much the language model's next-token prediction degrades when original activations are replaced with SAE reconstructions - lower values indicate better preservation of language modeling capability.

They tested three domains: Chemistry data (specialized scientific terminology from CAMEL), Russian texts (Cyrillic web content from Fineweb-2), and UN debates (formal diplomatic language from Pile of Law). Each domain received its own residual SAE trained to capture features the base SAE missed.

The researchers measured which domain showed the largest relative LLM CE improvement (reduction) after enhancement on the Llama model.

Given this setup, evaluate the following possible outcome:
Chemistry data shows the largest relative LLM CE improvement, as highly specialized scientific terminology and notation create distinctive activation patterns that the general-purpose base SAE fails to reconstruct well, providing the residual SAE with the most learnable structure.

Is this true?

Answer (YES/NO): YES